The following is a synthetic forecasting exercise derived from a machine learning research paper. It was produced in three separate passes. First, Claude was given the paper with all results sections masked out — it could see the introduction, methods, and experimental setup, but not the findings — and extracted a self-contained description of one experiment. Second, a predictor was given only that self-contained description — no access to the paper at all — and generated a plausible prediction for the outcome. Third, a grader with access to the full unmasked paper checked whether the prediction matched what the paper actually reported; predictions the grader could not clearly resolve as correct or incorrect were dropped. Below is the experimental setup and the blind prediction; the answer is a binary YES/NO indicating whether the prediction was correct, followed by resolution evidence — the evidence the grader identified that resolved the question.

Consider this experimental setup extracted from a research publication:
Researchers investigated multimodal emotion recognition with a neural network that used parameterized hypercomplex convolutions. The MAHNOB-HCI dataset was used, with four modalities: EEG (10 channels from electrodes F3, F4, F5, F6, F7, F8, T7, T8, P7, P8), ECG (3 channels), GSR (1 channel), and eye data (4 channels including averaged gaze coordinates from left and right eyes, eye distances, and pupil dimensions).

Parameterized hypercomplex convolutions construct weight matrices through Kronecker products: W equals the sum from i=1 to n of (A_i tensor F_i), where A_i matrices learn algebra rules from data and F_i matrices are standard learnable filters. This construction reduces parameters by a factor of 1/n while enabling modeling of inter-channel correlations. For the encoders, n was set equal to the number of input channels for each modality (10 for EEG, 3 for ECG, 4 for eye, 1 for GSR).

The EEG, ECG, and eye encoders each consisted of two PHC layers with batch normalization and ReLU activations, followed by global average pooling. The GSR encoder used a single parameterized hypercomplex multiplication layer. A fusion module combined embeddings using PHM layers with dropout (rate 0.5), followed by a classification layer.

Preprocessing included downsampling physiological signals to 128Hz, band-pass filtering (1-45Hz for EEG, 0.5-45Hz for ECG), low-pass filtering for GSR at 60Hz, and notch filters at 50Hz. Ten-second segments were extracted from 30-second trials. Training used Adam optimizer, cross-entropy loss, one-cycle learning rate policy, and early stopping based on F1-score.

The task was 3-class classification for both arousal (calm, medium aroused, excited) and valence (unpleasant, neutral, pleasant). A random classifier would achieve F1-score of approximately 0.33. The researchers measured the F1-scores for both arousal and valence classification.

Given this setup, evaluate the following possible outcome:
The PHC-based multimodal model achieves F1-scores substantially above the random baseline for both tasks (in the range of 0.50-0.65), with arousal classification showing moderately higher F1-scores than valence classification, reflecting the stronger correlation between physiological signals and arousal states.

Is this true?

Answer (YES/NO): NO